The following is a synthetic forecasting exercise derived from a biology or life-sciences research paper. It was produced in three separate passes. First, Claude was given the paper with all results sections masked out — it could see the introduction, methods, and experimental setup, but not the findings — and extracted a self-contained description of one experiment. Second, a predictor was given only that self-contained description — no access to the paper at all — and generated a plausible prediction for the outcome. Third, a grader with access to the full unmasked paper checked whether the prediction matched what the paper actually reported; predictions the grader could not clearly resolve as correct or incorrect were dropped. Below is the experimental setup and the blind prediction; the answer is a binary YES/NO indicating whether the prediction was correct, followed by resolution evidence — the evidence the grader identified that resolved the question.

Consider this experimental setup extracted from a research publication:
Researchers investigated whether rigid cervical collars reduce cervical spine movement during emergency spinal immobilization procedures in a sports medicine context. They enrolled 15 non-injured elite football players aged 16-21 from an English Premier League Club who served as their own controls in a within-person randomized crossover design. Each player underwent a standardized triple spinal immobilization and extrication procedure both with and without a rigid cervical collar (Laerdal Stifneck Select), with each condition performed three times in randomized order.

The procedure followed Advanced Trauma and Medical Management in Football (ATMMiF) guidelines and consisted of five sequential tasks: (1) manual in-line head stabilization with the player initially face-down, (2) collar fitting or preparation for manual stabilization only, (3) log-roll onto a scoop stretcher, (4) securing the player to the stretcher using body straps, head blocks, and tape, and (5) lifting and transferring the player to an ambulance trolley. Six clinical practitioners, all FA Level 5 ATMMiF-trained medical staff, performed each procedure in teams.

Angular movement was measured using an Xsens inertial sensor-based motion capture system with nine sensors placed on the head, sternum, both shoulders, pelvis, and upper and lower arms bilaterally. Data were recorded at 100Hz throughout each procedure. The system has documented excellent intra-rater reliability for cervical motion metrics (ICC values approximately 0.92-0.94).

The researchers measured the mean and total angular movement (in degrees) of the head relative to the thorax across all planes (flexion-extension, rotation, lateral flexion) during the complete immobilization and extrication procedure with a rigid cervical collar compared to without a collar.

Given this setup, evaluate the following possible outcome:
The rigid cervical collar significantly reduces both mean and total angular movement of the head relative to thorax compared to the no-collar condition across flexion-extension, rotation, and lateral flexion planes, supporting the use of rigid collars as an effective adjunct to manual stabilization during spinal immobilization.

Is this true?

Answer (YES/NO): NO